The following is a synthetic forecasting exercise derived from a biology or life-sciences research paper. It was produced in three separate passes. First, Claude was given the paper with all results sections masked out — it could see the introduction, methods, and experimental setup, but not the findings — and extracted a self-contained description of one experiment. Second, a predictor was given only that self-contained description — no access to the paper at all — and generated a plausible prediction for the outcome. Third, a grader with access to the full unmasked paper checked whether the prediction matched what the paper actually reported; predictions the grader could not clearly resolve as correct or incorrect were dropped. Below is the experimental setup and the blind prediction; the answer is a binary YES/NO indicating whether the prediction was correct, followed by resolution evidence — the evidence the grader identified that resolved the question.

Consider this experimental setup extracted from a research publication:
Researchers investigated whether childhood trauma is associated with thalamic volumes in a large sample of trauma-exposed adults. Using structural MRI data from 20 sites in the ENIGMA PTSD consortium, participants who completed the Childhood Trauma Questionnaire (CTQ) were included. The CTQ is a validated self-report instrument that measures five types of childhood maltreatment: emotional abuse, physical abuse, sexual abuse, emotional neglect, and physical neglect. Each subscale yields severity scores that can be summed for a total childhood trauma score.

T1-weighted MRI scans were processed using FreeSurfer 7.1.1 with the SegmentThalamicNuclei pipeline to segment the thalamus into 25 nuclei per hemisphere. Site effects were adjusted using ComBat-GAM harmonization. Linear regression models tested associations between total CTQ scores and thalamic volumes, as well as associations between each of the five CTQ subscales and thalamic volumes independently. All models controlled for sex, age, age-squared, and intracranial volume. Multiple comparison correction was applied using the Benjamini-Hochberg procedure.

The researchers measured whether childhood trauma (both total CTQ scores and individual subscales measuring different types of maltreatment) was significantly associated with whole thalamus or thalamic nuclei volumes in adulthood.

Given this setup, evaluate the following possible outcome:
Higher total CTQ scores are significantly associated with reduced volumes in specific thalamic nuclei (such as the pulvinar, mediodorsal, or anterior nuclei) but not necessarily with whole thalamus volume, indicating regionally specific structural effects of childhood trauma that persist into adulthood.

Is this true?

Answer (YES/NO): NO